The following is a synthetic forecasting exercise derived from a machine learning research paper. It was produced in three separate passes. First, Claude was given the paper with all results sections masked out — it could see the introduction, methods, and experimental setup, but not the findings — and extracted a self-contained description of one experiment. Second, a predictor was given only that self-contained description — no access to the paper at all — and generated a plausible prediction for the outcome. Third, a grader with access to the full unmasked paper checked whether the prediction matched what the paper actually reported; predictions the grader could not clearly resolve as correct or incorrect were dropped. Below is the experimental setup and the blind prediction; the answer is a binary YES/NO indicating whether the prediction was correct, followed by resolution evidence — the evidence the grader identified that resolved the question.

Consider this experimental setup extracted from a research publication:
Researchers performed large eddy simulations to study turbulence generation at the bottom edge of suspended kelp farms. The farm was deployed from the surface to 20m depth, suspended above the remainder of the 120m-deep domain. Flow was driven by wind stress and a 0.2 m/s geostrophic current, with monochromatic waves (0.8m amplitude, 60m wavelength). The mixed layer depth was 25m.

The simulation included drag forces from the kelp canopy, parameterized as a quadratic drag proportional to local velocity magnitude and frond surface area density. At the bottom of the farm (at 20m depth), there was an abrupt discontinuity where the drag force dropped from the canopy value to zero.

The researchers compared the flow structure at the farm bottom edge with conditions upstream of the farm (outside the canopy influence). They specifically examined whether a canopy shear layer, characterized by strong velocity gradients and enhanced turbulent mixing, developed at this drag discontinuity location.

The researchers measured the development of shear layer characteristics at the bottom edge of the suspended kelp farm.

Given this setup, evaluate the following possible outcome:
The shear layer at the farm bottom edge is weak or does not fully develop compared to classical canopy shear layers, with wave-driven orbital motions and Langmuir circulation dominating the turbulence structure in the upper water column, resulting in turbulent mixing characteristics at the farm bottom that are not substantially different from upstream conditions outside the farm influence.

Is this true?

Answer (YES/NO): NO